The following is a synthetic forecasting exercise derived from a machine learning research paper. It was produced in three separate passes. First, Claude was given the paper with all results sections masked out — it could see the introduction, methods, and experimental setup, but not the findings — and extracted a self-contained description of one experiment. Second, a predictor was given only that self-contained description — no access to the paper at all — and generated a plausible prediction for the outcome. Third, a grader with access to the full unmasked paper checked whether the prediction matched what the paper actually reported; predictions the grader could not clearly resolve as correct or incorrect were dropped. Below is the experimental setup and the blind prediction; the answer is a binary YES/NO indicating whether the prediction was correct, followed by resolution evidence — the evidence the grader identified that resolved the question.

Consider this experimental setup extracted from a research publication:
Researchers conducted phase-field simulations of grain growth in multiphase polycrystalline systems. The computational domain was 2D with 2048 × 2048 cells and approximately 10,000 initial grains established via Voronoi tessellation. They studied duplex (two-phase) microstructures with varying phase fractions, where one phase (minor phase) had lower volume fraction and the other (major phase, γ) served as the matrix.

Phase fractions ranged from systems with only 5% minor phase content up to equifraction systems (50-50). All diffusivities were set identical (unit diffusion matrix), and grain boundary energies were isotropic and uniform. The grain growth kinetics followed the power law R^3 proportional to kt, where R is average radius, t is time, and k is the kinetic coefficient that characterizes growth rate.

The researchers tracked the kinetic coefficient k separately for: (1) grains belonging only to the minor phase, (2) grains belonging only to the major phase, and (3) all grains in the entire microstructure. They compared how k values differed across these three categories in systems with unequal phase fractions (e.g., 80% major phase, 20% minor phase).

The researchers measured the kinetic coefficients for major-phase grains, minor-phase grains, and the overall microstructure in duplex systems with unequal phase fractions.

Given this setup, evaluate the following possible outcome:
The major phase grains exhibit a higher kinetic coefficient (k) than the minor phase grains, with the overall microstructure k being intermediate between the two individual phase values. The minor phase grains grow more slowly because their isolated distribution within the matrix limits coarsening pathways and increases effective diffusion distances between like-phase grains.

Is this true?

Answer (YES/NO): YES